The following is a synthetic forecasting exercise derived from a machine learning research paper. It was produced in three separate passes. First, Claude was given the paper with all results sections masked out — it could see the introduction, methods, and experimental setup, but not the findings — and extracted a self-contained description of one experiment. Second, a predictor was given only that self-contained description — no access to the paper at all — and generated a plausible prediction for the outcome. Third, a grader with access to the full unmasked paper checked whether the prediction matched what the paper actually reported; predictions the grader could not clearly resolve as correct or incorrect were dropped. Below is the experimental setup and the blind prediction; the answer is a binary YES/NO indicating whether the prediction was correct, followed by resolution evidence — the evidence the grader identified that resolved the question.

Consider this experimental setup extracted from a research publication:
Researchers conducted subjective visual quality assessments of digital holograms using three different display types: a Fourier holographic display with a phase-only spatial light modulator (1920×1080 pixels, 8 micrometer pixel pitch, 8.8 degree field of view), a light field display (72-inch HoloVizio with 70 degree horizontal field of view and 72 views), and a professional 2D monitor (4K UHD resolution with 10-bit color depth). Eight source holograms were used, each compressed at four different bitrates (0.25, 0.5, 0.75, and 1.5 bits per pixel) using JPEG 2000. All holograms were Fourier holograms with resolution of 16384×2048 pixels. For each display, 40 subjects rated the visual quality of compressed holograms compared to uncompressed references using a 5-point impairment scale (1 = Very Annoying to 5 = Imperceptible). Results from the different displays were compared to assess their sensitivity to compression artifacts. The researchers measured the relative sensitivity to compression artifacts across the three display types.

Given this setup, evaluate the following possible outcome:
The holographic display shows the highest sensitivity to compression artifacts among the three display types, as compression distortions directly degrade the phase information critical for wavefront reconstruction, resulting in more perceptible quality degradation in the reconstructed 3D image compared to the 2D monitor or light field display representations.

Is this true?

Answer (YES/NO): NO